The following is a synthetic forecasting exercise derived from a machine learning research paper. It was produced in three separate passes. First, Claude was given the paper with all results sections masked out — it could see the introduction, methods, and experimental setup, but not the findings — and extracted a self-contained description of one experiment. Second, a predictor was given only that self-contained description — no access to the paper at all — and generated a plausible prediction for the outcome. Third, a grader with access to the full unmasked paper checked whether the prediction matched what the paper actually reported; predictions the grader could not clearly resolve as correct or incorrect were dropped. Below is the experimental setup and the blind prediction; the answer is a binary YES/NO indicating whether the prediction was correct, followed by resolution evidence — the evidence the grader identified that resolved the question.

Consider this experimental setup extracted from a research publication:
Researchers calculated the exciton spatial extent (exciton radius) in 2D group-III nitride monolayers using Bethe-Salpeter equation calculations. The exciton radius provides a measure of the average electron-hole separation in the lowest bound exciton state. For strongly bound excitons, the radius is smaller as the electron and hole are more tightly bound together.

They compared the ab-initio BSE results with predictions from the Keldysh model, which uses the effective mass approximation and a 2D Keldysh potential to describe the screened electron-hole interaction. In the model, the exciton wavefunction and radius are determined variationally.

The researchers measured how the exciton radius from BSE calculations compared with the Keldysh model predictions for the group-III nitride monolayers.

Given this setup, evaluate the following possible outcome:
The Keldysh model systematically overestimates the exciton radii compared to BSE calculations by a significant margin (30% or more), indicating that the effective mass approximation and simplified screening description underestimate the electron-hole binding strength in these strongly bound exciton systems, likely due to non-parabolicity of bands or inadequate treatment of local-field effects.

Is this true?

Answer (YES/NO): NO